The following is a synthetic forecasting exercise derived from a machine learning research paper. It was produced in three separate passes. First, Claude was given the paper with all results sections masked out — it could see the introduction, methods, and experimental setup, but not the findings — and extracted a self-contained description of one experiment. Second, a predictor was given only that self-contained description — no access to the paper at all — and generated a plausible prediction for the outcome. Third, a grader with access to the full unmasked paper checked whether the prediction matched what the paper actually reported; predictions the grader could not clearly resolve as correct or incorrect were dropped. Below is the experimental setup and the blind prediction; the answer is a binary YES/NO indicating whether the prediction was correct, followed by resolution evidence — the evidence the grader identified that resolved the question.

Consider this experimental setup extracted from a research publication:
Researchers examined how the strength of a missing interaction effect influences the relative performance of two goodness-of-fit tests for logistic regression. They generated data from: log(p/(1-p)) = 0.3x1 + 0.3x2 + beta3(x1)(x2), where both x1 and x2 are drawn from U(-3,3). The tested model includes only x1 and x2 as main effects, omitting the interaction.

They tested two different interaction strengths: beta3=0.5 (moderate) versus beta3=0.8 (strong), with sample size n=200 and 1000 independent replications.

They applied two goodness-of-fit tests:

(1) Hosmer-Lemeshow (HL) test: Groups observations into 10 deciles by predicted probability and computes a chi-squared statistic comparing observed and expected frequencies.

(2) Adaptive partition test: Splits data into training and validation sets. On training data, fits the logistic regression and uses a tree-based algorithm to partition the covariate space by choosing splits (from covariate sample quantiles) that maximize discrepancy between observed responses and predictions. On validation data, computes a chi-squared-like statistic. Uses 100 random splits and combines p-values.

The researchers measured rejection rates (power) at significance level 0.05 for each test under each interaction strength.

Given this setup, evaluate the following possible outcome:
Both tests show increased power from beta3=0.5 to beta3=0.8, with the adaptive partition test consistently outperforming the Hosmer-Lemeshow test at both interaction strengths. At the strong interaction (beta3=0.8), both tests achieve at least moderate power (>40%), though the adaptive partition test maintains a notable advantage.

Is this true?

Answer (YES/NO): NO